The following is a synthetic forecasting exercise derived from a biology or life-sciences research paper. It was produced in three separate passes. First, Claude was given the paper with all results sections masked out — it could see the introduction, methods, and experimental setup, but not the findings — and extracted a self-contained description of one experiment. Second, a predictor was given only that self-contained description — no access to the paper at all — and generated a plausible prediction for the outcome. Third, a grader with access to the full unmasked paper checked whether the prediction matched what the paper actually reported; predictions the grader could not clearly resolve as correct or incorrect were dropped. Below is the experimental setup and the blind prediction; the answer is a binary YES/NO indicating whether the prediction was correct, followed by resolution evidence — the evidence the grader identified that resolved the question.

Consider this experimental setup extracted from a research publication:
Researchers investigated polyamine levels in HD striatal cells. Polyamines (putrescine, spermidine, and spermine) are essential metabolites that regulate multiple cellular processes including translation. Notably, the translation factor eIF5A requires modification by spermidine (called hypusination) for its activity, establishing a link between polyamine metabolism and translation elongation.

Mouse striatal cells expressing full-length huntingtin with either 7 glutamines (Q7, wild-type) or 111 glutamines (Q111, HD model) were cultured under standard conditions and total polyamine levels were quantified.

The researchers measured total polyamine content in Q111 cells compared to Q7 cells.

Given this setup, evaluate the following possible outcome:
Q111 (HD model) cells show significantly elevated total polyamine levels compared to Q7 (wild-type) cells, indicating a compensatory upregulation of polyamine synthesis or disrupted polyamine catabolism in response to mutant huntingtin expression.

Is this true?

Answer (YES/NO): NO